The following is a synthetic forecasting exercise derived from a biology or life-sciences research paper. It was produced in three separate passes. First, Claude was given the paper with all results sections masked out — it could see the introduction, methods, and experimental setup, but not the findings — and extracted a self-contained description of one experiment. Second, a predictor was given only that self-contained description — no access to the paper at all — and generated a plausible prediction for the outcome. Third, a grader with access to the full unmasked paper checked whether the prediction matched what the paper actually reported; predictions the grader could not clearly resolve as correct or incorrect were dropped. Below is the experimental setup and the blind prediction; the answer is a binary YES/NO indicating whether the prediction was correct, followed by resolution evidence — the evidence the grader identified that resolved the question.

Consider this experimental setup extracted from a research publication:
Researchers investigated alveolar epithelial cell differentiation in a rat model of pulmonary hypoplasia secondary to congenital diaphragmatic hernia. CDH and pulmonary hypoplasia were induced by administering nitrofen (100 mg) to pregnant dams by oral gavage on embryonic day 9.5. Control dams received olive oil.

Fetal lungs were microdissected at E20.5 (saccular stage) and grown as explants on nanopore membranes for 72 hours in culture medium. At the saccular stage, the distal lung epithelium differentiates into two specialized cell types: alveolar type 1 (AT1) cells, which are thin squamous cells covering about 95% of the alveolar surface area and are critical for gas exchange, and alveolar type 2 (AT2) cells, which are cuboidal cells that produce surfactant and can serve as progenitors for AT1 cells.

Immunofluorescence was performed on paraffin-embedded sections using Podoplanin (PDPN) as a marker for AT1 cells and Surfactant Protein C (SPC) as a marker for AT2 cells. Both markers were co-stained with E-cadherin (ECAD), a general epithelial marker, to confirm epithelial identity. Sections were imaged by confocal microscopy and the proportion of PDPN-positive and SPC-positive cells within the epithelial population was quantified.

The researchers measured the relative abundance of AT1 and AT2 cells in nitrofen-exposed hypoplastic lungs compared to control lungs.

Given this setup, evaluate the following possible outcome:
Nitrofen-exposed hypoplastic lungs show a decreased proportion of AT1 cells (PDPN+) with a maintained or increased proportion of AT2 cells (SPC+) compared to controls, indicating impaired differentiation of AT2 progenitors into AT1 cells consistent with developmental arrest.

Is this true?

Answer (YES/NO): NO